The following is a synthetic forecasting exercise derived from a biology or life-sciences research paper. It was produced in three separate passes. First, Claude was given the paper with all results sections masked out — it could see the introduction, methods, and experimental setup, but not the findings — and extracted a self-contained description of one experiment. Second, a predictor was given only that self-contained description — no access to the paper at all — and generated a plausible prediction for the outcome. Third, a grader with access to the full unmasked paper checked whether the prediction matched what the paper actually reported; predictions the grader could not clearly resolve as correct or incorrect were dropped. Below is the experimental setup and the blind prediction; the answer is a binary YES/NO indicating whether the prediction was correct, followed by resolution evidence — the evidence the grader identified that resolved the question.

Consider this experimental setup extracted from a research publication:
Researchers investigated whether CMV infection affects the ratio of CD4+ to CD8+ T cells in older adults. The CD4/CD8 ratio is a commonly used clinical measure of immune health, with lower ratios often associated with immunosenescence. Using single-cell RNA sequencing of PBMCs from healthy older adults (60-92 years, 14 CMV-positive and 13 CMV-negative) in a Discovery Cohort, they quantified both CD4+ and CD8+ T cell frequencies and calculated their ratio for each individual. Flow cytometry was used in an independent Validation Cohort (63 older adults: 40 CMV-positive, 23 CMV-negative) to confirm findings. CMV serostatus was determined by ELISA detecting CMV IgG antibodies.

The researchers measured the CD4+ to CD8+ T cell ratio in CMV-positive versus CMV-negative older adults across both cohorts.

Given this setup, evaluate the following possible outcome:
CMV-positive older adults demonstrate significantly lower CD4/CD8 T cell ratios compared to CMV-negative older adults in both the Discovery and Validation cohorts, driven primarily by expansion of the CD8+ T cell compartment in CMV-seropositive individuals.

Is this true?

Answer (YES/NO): YES